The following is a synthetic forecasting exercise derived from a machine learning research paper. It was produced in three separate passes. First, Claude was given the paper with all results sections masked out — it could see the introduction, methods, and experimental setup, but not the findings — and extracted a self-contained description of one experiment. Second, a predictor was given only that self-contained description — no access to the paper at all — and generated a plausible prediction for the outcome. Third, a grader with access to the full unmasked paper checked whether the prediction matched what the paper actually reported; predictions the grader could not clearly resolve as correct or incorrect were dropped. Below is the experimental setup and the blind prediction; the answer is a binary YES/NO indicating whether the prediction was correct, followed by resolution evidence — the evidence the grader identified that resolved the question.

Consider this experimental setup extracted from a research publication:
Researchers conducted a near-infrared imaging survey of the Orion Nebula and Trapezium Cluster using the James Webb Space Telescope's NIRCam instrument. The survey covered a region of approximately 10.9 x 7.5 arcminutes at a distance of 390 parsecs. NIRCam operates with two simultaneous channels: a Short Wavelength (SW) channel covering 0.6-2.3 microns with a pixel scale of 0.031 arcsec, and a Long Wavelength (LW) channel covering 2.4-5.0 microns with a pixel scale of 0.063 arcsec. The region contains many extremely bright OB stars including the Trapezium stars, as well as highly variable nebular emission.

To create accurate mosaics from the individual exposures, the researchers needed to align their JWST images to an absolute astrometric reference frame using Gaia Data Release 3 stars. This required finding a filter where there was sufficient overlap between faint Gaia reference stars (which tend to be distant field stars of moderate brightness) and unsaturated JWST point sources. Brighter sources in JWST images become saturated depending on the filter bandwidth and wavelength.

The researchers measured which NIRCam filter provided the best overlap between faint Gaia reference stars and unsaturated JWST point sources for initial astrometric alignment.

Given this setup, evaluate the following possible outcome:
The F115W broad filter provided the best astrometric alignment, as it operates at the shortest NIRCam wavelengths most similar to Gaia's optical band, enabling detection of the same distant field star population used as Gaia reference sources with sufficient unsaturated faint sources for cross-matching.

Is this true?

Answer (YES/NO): NO